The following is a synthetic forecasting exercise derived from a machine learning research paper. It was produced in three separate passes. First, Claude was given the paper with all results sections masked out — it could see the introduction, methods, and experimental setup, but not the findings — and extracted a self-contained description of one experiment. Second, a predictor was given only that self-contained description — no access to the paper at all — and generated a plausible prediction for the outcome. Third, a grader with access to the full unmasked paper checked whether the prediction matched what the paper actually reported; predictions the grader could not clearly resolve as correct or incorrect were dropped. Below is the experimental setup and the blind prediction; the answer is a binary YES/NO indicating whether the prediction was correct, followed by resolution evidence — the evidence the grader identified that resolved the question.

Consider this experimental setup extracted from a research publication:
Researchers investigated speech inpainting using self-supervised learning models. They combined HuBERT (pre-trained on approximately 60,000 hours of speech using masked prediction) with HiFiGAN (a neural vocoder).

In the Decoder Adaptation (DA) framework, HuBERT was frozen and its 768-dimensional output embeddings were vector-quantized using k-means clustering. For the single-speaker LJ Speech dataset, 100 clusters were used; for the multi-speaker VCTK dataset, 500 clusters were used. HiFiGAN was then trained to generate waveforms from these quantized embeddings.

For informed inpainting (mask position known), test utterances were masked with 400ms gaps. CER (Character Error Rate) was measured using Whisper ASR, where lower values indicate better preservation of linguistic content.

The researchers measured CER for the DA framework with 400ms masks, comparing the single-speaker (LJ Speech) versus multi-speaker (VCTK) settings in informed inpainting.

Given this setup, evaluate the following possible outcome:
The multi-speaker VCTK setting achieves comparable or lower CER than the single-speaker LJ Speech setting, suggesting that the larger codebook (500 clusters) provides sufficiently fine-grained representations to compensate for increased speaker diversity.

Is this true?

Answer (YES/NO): YES